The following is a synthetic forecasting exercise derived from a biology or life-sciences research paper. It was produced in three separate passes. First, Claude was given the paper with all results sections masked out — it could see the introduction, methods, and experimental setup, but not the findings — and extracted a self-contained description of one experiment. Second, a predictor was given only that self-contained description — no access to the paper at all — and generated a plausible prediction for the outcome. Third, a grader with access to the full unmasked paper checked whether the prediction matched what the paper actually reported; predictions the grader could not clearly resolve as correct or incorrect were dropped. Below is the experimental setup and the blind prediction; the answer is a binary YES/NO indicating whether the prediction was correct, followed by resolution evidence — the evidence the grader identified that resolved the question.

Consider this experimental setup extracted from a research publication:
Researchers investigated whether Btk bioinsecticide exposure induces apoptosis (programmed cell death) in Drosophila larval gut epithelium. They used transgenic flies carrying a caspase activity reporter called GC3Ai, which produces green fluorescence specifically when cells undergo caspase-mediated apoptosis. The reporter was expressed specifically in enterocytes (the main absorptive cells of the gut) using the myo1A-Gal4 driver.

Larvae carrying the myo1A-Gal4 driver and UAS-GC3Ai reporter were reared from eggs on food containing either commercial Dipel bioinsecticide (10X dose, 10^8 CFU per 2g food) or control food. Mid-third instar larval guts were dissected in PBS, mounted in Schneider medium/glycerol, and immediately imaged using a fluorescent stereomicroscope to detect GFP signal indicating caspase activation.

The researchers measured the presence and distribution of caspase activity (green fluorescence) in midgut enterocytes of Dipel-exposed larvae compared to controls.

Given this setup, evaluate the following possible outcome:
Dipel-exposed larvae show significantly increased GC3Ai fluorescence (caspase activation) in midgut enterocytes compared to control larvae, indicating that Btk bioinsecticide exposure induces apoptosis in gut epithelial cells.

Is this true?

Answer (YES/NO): YES